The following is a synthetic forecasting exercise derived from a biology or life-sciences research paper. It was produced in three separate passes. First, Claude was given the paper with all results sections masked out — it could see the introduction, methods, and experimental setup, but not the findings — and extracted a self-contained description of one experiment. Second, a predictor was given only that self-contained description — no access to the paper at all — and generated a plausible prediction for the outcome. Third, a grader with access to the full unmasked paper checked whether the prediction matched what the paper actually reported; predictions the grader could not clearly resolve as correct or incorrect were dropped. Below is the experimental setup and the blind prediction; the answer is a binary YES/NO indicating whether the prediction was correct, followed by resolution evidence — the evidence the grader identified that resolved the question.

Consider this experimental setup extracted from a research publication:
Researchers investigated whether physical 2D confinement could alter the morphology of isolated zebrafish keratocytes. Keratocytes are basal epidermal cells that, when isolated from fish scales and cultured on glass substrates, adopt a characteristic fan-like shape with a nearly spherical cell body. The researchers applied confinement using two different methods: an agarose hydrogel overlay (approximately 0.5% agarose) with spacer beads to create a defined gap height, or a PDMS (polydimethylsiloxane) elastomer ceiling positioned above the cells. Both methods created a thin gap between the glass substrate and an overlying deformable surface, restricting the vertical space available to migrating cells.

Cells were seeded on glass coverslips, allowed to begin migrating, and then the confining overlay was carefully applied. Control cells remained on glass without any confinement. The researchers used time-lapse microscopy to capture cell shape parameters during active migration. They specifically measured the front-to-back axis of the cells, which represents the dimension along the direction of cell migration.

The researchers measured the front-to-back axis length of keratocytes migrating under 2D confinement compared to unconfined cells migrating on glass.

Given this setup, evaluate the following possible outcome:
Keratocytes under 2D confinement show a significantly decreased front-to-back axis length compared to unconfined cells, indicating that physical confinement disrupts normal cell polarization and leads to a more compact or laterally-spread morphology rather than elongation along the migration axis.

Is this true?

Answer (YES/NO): NO